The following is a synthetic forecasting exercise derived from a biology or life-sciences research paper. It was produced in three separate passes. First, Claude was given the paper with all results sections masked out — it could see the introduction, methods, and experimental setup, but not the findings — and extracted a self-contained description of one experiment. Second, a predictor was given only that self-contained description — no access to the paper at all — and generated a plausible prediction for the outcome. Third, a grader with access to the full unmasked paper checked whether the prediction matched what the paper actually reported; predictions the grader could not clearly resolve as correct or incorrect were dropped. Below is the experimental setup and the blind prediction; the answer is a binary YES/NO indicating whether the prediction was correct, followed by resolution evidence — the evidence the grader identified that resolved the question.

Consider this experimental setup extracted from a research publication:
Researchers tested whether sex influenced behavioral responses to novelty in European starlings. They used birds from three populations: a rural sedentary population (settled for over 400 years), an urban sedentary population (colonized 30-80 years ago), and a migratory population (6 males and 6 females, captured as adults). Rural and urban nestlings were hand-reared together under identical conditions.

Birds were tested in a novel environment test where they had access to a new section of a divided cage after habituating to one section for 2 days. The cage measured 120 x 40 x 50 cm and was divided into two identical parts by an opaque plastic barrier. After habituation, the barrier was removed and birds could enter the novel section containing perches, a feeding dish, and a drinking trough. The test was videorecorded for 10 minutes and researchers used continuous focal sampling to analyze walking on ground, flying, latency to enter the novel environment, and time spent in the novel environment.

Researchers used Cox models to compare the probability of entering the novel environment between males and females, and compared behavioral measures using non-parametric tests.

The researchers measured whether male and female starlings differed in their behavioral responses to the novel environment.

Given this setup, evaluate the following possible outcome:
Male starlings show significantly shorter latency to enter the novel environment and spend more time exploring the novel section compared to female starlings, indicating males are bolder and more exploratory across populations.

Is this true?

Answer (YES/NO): NO